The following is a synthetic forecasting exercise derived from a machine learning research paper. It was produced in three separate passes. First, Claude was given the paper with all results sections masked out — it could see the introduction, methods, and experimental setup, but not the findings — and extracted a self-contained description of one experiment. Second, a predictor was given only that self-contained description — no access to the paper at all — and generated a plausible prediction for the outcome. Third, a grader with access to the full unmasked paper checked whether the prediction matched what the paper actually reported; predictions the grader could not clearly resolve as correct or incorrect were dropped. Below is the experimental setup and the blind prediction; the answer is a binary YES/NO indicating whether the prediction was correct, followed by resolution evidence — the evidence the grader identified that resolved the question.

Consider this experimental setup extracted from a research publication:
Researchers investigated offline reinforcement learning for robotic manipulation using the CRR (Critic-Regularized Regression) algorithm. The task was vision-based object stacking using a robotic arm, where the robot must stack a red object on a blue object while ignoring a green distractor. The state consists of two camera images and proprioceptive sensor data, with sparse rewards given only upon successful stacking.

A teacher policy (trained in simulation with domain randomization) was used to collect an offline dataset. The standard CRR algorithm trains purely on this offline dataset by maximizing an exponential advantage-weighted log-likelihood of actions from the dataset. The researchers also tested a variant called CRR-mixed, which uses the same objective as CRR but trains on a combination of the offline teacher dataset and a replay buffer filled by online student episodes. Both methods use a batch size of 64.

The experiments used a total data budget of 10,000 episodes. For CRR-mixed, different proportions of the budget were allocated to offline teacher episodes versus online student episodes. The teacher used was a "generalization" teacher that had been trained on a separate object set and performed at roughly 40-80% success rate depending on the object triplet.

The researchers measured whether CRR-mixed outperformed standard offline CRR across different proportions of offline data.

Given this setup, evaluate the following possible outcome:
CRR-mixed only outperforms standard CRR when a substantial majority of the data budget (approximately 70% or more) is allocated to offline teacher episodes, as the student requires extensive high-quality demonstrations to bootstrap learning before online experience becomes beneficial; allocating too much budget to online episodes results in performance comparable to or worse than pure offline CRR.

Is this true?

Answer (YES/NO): NO